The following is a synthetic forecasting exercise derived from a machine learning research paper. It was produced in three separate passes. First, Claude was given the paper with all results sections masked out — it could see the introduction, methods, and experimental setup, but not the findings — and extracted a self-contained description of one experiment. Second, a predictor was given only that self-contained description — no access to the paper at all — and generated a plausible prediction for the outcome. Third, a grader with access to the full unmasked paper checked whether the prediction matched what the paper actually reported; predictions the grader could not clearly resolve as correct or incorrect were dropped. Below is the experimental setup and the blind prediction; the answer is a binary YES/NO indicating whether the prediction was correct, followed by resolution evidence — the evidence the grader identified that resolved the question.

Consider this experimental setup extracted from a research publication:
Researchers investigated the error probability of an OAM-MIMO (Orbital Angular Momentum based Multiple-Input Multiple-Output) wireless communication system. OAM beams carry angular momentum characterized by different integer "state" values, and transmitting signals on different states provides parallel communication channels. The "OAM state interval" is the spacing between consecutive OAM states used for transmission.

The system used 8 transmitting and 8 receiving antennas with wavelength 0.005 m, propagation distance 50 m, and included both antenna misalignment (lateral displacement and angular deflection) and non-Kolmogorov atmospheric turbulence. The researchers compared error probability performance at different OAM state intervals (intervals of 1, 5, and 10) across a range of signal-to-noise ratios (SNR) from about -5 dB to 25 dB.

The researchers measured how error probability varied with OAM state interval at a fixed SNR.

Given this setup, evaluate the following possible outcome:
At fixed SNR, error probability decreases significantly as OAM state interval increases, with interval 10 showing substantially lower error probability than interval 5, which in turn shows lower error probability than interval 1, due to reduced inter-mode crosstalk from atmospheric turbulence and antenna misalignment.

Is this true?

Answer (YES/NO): NO